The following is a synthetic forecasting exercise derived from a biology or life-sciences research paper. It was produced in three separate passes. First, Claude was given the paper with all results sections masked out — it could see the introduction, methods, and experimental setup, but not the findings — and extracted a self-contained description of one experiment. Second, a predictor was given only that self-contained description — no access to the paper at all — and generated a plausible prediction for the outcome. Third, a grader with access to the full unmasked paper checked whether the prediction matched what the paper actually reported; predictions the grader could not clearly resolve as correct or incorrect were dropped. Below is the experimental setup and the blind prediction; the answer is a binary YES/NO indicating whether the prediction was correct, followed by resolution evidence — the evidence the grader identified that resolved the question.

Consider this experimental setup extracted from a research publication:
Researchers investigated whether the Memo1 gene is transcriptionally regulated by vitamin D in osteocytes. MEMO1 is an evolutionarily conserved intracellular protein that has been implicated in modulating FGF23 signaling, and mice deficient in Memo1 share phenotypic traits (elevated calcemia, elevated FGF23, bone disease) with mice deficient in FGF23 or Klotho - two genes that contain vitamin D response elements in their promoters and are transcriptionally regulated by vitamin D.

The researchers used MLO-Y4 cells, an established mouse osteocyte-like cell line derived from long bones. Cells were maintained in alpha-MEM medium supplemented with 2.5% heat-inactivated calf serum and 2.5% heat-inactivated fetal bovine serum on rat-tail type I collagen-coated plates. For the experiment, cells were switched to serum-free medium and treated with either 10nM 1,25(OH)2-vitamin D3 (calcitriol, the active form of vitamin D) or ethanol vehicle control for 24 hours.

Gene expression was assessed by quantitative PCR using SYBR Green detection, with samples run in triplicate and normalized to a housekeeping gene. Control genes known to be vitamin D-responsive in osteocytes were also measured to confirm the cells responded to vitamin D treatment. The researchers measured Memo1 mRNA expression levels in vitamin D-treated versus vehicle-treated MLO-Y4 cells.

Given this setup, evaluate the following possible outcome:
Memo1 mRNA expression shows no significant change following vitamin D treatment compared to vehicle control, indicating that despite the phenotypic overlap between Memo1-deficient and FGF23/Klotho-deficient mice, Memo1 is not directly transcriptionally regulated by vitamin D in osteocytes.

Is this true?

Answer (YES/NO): NO